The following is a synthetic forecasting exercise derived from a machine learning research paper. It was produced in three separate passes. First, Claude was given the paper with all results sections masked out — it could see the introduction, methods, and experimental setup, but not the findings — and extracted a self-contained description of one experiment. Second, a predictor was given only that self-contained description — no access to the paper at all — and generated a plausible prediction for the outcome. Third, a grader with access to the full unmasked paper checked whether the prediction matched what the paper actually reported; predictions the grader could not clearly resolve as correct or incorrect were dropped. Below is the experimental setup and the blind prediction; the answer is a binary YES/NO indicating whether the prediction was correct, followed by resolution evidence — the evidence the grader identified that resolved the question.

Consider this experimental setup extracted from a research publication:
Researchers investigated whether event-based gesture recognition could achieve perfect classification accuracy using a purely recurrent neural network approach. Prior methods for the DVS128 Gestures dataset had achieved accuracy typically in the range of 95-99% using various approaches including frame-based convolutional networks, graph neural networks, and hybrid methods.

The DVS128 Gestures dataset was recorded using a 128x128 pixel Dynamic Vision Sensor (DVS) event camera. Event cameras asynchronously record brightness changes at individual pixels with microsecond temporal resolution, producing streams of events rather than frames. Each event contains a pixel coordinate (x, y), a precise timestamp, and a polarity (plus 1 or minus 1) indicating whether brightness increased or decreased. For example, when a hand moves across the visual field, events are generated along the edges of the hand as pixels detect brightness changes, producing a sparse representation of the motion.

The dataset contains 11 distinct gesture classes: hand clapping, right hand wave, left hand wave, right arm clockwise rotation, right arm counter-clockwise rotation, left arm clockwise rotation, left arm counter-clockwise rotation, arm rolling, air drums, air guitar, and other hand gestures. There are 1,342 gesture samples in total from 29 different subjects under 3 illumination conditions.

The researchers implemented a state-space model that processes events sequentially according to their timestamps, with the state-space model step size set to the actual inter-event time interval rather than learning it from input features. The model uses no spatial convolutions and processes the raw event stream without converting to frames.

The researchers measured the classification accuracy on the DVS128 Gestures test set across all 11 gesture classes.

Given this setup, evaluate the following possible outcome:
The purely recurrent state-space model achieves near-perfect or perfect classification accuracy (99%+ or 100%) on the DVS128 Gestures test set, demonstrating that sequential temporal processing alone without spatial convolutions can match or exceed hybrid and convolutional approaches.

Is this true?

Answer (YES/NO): YES